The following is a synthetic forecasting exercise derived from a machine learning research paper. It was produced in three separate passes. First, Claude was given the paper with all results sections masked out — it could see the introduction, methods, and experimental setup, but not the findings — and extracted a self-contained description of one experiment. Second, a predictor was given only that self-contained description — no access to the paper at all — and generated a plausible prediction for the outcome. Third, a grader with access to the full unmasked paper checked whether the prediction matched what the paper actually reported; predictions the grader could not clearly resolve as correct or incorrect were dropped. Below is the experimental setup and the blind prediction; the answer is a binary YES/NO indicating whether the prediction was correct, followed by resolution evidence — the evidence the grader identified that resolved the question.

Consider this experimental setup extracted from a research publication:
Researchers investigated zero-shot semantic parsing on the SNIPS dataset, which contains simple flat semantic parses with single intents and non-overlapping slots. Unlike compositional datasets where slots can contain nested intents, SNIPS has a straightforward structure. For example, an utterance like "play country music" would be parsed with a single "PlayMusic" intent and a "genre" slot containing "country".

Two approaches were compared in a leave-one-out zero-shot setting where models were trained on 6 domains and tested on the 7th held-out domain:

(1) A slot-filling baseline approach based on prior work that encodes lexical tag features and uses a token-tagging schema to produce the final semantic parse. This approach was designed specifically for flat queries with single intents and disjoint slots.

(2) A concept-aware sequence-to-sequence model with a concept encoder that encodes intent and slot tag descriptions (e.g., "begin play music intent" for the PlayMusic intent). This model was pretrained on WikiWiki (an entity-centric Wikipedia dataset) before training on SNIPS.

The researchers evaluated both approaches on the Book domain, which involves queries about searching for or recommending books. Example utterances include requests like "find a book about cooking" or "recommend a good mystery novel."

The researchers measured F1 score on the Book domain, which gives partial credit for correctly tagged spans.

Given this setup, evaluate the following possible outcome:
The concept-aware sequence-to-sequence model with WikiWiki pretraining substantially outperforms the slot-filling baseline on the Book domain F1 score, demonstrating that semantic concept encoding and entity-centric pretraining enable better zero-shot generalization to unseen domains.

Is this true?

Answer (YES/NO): NO